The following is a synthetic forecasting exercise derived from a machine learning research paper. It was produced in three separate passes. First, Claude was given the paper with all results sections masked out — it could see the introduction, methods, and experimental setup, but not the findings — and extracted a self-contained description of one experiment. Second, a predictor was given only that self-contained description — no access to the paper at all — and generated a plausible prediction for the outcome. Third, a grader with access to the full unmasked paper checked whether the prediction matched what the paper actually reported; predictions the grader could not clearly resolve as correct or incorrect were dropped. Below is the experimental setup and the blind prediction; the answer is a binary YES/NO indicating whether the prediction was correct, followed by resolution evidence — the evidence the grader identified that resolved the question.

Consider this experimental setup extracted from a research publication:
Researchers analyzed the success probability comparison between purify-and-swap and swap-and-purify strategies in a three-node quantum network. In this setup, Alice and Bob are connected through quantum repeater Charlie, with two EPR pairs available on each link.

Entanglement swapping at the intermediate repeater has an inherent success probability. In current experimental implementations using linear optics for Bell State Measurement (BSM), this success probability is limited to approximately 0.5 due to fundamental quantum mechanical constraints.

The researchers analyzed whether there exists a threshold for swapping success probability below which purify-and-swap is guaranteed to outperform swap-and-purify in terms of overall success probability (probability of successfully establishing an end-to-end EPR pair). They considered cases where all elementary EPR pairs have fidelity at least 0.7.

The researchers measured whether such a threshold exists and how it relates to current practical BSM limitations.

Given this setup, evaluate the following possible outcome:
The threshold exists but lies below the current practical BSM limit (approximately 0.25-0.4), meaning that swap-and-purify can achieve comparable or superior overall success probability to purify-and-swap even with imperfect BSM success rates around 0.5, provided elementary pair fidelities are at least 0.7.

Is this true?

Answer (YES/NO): NO